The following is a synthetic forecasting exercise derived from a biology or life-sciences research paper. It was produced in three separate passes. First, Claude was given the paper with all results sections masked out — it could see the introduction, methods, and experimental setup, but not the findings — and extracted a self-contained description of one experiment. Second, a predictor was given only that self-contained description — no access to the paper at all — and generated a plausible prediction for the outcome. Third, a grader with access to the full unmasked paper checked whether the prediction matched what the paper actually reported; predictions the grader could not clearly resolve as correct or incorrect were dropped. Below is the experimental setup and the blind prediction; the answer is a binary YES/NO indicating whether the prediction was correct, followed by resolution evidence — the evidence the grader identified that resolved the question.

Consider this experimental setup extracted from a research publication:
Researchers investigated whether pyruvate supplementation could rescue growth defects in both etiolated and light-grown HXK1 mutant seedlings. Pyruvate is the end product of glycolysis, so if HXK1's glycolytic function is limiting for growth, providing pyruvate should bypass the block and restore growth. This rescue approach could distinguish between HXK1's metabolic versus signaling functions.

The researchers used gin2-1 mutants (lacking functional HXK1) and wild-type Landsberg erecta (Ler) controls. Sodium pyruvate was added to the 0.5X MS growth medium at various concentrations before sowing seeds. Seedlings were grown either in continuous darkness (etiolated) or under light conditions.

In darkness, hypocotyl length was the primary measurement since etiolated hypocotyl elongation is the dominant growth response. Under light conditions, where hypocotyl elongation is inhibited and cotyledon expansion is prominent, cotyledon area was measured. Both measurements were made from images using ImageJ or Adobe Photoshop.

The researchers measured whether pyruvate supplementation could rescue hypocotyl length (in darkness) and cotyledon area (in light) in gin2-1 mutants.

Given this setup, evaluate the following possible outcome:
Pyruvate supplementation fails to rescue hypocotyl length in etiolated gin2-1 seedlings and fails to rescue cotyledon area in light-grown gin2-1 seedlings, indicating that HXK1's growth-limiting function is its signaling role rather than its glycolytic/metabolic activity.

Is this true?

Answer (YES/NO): NO